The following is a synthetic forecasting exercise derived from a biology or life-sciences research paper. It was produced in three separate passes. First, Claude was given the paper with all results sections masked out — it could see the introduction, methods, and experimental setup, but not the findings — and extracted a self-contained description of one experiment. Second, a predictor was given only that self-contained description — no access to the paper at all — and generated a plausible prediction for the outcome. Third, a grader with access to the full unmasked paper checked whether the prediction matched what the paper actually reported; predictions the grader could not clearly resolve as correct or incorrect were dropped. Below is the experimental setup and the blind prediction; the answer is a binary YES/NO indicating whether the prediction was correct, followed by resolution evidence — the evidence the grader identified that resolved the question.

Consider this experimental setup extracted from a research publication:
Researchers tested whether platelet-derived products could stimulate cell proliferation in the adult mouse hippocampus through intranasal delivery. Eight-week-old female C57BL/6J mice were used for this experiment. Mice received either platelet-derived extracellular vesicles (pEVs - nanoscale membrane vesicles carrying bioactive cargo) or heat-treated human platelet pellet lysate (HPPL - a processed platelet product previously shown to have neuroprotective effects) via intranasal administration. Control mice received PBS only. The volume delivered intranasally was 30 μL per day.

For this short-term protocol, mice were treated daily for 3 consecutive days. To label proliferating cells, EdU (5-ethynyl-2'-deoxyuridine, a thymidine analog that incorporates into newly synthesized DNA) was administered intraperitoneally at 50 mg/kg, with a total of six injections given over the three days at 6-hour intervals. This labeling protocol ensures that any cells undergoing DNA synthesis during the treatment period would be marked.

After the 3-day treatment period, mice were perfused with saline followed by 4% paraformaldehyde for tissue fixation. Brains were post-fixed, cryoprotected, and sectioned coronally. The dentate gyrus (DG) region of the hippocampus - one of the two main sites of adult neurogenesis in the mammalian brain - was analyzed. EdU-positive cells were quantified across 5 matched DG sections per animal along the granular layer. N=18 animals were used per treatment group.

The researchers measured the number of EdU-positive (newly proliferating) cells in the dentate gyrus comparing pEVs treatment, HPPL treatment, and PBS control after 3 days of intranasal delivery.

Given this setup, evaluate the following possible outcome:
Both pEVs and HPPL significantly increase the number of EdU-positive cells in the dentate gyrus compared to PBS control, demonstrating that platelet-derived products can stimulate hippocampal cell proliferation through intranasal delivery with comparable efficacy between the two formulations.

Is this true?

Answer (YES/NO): NO